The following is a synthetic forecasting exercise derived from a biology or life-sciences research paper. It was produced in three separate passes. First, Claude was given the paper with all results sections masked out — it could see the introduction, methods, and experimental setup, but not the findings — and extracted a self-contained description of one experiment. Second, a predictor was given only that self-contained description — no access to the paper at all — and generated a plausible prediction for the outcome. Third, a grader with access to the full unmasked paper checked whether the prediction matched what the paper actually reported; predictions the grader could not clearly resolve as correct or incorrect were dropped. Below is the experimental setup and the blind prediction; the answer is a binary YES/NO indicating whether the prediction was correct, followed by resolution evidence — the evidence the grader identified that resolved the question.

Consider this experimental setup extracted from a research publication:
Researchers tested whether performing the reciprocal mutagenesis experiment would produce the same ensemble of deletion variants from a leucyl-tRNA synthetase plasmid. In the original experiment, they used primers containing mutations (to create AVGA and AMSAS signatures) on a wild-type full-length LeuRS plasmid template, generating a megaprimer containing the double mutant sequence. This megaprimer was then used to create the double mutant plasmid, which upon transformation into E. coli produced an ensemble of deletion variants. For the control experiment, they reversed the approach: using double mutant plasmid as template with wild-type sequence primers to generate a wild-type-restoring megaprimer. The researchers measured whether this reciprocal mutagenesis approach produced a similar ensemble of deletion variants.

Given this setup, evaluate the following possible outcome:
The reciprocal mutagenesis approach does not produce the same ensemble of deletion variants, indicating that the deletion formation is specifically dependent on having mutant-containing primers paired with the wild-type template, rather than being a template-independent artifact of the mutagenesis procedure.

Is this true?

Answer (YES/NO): YES